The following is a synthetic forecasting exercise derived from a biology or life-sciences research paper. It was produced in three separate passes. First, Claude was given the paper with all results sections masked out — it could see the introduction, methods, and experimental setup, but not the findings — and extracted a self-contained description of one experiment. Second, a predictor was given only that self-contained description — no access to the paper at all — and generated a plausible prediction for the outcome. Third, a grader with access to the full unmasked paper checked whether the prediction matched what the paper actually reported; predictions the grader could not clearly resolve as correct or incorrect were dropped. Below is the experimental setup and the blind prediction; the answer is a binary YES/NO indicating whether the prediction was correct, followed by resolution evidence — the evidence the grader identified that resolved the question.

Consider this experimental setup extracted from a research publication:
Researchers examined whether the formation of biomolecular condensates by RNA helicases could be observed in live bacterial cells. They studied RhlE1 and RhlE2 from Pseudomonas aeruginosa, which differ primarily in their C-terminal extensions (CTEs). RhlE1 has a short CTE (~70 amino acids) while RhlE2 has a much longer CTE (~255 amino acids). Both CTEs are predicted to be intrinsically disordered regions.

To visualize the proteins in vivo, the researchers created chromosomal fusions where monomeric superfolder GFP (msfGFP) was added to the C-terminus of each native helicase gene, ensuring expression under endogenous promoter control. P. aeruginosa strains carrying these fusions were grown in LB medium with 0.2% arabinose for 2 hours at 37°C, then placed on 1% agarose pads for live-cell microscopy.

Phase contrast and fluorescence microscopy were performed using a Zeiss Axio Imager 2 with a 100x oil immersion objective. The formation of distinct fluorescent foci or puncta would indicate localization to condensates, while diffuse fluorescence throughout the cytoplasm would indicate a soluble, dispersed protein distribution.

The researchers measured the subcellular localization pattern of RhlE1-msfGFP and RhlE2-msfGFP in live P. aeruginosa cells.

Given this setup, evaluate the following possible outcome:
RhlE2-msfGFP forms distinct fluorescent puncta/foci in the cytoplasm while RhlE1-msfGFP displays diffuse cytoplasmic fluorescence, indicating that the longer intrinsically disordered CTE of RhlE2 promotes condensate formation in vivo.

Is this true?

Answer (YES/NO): NO